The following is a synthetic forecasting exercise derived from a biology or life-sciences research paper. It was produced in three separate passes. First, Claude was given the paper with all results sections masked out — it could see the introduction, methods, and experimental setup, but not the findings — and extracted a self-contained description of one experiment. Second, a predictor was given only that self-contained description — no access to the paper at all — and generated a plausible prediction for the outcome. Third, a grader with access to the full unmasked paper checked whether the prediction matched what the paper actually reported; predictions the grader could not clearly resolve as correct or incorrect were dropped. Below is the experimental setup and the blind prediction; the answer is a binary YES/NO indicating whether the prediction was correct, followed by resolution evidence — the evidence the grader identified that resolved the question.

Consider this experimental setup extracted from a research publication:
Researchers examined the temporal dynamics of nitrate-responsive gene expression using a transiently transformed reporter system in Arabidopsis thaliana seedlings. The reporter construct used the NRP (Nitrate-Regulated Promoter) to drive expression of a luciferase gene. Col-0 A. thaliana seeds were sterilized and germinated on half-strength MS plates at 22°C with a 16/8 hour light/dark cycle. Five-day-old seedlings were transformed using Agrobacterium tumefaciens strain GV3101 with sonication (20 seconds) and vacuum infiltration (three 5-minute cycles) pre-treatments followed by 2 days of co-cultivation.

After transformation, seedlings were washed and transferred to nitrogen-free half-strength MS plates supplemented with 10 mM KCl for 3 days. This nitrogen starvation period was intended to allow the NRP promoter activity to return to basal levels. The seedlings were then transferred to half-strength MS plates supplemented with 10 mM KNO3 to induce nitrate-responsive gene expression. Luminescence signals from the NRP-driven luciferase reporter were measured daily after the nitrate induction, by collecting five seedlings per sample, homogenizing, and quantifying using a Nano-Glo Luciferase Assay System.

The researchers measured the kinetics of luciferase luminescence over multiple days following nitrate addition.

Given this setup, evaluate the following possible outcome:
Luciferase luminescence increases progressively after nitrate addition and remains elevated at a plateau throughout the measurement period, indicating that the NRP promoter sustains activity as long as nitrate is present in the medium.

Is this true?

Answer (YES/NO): NO